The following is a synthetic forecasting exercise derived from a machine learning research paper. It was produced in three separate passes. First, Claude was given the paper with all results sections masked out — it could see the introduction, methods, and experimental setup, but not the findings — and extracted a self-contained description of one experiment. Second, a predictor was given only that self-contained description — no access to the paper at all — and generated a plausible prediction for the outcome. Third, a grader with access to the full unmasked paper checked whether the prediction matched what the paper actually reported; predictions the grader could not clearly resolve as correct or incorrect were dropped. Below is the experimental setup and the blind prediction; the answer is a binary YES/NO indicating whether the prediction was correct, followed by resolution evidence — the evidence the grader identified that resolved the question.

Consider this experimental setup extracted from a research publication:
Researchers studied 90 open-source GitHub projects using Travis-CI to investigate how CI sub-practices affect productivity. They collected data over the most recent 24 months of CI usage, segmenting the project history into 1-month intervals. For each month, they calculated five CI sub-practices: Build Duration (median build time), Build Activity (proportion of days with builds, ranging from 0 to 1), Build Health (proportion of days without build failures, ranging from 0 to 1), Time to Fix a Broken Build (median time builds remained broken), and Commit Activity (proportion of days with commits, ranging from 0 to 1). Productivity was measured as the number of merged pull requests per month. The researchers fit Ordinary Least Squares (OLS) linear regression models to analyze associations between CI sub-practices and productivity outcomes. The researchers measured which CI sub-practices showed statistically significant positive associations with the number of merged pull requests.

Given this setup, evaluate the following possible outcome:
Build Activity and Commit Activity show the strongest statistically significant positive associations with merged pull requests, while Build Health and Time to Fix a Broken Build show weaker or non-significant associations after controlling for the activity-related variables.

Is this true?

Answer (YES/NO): YES